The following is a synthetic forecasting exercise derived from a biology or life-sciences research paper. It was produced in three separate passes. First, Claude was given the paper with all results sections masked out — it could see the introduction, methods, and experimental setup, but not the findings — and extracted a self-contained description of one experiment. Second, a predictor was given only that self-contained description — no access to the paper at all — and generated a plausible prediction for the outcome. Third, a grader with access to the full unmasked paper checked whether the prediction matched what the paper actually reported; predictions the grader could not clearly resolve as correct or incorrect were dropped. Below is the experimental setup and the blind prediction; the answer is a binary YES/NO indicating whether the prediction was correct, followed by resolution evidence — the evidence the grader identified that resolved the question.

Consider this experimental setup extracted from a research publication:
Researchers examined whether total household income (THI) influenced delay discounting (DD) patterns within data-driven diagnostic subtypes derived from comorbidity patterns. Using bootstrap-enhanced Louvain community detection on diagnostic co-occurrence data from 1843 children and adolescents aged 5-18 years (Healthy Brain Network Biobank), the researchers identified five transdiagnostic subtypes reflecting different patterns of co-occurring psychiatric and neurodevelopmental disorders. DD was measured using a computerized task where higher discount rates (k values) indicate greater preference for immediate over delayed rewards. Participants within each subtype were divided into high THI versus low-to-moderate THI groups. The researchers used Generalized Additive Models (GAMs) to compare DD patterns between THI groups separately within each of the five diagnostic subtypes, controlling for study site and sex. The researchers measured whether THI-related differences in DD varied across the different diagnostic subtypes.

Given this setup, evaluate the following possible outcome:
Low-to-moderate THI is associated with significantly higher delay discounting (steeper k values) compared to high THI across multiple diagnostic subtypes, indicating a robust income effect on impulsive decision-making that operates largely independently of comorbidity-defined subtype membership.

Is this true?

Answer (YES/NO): NO